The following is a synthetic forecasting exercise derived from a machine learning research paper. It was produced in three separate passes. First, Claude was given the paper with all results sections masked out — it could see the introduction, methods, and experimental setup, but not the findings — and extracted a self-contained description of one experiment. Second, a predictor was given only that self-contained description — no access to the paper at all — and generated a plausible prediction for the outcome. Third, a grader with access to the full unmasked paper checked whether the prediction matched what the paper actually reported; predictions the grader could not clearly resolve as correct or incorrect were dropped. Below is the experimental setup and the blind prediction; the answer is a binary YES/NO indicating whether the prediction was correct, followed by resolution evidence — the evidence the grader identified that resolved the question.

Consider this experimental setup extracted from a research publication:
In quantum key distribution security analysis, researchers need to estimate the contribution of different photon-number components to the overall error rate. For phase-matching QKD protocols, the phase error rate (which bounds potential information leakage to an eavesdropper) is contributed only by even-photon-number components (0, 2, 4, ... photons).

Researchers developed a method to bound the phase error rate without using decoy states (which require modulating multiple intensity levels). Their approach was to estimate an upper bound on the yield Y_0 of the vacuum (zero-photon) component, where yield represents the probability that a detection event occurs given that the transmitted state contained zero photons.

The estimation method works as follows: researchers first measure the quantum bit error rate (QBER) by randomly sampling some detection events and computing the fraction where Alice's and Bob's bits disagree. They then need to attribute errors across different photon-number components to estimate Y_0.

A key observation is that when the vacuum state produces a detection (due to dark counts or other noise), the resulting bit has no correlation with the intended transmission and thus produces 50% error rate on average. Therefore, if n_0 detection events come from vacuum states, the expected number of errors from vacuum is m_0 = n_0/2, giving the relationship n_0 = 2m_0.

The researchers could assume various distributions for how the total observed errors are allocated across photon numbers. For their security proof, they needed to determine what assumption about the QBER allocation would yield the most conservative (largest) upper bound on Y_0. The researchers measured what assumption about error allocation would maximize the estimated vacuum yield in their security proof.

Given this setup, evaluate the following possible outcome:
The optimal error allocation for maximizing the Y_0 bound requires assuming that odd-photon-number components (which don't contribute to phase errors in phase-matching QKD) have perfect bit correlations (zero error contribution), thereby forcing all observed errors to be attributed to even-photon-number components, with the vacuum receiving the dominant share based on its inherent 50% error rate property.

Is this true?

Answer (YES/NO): NO